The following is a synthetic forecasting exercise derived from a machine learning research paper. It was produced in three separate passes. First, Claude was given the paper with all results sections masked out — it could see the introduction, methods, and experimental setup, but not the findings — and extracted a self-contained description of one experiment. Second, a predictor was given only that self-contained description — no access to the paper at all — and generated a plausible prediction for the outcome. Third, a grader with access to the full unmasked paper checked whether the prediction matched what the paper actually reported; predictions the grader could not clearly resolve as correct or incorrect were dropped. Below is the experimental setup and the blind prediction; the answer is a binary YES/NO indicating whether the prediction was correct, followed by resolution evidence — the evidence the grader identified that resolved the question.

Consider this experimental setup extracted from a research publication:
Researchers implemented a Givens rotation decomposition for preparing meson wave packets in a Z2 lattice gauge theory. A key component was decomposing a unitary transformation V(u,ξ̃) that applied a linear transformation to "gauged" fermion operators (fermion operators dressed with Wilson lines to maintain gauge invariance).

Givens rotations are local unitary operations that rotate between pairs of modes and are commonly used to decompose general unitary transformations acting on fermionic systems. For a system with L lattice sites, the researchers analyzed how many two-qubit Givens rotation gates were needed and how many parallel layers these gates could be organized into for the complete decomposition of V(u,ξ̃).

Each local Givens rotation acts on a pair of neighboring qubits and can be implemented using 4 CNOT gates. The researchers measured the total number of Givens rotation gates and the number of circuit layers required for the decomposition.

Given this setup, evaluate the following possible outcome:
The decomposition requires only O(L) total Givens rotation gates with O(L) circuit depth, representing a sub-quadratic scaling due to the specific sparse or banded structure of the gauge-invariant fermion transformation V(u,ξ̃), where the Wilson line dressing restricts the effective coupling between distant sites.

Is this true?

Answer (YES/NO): NO